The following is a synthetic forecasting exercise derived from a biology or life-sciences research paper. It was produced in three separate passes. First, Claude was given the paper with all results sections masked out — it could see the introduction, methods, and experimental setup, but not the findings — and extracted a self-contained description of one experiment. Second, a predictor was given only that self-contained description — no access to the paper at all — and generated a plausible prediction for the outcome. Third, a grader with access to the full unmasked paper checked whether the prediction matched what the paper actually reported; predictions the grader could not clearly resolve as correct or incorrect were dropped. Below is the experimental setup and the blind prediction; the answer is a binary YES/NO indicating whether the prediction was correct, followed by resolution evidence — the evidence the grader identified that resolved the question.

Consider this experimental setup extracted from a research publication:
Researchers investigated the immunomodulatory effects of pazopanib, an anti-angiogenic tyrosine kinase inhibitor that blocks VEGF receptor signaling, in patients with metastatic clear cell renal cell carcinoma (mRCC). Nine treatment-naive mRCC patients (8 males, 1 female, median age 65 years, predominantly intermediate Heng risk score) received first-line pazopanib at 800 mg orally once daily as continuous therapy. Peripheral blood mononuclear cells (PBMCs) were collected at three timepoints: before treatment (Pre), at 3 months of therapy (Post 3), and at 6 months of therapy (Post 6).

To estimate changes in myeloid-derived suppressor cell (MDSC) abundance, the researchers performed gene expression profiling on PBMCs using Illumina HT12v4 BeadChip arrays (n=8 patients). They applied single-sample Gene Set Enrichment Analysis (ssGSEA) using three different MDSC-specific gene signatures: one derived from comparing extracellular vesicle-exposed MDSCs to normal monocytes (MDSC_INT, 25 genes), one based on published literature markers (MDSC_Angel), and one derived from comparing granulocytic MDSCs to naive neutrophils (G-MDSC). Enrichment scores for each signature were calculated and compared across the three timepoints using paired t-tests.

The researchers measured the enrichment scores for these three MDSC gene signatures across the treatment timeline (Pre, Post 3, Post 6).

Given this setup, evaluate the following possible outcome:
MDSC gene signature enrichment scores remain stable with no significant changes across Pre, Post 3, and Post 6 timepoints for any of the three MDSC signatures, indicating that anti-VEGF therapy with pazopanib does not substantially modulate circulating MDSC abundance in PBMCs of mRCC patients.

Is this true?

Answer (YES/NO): NO